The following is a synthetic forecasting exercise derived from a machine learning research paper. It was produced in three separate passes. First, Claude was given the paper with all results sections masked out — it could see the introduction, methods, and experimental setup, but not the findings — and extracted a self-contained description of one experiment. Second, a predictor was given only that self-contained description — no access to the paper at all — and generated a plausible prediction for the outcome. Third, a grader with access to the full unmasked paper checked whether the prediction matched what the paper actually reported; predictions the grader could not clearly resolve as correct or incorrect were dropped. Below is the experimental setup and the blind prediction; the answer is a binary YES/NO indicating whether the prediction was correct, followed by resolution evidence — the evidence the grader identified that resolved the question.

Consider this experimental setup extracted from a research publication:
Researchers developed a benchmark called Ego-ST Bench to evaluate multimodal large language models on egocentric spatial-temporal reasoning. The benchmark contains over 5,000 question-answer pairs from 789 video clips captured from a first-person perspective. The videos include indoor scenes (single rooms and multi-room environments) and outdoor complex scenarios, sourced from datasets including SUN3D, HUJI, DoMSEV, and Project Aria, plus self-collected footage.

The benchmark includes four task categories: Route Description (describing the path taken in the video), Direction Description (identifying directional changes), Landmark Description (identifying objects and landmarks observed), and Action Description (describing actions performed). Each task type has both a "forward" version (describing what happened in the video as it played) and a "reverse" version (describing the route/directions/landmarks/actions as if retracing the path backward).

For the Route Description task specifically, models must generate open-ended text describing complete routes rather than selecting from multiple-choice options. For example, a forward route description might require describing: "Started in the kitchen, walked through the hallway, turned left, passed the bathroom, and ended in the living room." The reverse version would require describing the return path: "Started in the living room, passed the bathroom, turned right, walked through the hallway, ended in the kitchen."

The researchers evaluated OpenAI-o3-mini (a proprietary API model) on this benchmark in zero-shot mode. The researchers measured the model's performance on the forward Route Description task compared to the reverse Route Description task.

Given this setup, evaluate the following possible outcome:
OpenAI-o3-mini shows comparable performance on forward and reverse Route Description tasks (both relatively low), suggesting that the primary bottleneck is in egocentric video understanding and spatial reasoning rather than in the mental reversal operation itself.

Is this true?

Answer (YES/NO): NO